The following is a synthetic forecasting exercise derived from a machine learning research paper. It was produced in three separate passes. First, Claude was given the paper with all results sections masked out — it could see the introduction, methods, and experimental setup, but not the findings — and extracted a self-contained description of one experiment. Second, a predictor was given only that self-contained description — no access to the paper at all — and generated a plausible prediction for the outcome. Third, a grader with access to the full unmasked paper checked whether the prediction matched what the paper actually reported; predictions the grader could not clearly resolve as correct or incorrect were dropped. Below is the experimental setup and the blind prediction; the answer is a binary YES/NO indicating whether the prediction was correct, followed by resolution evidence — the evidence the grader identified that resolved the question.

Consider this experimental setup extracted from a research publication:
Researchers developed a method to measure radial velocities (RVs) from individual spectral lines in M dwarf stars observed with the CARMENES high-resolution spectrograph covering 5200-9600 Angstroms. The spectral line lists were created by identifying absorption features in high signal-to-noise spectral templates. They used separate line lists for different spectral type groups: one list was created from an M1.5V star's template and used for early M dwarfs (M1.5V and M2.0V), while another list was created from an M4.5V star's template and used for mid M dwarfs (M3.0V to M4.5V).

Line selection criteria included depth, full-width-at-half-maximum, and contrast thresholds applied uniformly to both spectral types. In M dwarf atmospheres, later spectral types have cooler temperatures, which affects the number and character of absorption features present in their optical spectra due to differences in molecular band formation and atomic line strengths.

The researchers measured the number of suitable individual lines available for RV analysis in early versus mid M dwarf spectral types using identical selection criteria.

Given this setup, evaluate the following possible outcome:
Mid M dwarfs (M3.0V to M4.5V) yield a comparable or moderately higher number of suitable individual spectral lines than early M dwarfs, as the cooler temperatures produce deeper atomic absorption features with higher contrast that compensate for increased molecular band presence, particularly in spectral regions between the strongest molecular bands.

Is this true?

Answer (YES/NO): YES